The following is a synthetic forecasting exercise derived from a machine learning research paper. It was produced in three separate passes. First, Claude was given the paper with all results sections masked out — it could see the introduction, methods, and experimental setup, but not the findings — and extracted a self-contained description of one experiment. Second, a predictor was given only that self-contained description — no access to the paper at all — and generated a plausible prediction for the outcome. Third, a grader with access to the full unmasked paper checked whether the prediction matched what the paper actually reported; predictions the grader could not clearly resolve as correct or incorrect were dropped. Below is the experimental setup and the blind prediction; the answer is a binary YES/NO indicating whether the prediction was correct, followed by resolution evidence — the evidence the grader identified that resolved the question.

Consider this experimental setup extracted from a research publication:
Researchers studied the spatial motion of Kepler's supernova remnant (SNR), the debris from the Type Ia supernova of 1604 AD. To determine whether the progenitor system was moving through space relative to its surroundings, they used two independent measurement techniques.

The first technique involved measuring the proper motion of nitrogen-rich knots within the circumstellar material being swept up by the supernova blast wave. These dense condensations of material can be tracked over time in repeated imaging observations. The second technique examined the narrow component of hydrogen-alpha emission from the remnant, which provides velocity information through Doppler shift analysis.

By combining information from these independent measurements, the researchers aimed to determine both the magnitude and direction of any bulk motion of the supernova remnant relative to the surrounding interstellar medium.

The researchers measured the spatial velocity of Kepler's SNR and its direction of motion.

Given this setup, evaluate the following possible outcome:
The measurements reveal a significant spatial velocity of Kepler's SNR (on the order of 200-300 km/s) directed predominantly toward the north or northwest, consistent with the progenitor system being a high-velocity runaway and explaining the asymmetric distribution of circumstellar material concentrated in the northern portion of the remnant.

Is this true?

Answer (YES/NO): YES